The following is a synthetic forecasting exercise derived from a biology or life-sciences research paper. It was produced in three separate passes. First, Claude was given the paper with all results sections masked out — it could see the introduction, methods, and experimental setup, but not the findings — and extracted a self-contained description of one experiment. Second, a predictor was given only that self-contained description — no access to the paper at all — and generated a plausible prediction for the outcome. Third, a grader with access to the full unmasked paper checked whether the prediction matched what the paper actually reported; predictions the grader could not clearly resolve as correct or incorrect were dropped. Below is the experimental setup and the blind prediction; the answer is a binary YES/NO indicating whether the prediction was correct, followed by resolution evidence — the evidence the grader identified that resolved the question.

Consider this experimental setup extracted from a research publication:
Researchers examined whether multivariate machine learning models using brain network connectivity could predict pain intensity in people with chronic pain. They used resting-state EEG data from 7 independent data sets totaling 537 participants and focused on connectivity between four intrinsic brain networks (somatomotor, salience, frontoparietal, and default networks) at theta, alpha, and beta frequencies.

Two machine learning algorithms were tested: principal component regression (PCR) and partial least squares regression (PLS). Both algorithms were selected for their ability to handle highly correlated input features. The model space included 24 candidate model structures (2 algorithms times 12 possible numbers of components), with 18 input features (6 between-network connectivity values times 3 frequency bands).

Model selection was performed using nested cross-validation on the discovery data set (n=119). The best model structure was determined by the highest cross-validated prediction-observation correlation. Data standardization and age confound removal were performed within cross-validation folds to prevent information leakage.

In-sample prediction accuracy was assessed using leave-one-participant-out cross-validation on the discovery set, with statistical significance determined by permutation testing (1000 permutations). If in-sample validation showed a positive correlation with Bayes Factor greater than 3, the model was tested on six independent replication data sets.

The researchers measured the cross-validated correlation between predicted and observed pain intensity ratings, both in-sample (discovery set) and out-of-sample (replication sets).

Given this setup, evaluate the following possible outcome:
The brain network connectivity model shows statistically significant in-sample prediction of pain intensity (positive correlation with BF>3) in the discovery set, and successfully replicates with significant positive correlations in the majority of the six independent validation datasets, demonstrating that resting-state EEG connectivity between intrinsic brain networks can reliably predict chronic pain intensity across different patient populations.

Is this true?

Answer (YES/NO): NO